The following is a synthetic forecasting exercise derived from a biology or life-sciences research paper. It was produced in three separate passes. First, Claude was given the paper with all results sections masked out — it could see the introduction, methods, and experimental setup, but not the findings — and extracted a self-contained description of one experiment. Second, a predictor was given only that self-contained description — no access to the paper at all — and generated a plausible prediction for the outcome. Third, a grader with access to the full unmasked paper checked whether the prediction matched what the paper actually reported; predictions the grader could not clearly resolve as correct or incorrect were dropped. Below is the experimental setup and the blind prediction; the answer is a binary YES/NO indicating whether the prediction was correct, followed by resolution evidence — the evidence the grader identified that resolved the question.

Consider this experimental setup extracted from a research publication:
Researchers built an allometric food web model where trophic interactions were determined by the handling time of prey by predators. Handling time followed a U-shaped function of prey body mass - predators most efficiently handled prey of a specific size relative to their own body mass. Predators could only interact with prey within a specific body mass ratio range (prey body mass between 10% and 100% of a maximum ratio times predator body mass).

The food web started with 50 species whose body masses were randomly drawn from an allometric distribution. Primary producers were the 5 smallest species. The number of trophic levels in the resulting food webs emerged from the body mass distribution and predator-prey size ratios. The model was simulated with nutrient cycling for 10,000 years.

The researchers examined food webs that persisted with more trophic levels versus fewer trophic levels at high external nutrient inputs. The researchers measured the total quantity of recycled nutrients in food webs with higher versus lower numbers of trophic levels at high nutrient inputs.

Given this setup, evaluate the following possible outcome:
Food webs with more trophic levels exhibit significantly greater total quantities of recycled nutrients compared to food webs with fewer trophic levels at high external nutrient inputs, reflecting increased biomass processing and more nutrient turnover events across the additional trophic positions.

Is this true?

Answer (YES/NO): NO